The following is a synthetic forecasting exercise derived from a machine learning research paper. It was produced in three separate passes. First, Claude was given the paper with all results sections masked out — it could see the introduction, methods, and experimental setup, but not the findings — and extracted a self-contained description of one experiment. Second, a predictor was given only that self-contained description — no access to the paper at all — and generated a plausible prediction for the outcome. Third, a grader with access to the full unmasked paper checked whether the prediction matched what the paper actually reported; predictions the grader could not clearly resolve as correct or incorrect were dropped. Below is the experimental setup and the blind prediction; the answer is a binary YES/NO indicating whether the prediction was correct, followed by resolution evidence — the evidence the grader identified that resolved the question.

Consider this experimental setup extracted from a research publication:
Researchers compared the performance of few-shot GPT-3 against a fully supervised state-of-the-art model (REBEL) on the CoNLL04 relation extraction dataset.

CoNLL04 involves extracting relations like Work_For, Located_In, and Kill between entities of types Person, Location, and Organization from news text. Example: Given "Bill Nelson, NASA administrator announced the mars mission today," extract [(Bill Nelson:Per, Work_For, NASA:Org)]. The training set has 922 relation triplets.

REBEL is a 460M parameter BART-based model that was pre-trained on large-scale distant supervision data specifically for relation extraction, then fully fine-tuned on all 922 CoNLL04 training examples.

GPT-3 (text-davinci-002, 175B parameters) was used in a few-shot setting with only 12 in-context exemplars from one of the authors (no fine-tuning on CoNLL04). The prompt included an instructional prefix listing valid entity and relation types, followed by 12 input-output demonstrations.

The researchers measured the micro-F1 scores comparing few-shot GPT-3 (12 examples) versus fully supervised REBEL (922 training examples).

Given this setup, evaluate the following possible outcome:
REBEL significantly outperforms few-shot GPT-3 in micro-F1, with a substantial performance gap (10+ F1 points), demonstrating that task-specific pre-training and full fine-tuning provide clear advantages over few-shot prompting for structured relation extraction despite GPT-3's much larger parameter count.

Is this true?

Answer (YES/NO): NO